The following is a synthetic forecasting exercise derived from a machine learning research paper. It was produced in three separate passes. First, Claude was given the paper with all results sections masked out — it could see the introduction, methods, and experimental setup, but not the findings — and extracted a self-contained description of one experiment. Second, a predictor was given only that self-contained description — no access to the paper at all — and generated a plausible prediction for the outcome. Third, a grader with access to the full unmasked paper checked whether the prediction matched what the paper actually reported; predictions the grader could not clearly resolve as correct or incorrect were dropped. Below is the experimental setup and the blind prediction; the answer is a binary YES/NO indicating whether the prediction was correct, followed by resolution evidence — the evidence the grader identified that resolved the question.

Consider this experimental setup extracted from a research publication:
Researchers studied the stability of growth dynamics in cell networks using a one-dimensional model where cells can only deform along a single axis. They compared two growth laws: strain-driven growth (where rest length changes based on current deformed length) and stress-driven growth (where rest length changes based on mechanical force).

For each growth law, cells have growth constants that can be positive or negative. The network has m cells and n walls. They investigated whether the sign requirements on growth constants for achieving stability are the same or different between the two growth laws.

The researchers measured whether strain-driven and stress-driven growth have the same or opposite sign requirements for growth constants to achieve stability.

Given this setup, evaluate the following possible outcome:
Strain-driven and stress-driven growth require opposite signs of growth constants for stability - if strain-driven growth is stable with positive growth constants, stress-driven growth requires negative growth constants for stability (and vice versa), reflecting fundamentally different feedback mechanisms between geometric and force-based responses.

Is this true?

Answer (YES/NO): YES